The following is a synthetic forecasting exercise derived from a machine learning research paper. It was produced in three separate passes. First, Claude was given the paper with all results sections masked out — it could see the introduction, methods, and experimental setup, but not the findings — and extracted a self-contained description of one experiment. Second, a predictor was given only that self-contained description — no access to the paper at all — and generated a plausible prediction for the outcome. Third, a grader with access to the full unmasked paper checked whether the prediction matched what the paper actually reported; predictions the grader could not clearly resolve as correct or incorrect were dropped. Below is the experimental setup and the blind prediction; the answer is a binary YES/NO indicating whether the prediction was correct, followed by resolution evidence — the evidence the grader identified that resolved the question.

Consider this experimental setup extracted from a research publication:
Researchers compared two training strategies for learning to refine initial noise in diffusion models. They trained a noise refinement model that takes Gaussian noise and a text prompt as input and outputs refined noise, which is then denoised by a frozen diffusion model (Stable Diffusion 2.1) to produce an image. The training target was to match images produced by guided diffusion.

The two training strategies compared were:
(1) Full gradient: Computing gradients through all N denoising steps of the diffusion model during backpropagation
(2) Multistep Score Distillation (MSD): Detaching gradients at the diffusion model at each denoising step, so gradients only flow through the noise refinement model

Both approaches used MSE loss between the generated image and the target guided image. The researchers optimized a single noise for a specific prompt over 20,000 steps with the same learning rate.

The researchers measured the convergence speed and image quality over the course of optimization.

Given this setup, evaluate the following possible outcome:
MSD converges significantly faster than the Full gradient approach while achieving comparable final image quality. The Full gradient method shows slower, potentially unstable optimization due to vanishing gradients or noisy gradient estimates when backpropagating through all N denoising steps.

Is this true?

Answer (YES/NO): NO